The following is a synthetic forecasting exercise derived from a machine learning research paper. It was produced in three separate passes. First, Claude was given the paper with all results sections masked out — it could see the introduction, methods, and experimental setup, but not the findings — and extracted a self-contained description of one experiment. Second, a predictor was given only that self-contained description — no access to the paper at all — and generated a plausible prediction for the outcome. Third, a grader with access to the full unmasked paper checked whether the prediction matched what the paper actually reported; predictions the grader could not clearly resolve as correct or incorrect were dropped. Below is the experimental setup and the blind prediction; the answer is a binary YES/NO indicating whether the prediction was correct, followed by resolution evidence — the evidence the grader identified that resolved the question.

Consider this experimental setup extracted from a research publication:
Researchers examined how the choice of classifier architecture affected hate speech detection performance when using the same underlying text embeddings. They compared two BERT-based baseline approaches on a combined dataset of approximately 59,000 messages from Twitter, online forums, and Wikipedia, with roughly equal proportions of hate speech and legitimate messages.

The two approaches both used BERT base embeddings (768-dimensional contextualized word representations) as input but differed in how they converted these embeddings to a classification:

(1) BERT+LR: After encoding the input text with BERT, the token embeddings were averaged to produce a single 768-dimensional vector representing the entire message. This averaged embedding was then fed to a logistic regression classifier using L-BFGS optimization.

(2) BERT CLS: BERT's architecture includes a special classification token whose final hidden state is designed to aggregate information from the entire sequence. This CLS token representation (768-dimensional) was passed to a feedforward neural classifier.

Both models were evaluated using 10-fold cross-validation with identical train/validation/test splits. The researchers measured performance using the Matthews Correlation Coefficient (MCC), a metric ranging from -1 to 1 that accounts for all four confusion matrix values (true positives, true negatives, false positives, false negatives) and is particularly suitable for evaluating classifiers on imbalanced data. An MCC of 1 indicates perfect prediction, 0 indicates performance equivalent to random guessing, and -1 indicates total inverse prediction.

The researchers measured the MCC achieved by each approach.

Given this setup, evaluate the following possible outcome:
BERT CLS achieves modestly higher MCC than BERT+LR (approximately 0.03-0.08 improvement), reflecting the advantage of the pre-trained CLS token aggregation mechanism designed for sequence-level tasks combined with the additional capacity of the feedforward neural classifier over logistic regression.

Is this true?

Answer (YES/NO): NO